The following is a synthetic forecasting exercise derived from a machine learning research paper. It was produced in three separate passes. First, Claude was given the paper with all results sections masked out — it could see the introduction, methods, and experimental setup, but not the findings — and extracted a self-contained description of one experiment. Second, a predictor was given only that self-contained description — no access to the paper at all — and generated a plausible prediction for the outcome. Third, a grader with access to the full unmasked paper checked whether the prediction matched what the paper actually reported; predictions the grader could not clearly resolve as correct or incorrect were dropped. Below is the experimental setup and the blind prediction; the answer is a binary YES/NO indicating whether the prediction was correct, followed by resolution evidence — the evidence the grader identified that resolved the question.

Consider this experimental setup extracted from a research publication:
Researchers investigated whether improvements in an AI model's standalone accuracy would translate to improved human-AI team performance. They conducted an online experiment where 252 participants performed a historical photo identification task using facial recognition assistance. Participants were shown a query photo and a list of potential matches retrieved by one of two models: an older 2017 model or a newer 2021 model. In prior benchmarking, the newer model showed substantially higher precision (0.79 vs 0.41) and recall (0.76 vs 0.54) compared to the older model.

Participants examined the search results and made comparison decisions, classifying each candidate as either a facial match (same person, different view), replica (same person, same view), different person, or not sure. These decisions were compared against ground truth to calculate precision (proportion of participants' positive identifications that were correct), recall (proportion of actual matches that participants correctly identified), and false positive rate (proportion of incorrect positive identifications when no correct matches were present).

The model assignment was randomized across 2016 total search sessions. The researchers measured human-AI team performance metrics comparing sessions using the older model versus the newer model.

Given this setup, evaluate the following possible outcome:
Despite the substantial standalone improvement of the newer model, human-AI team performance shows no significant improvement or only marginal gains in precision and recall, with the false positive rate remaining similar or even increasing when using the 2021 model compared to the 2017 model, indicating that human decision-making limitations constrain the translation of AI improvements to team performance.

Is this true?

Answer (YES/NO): YES